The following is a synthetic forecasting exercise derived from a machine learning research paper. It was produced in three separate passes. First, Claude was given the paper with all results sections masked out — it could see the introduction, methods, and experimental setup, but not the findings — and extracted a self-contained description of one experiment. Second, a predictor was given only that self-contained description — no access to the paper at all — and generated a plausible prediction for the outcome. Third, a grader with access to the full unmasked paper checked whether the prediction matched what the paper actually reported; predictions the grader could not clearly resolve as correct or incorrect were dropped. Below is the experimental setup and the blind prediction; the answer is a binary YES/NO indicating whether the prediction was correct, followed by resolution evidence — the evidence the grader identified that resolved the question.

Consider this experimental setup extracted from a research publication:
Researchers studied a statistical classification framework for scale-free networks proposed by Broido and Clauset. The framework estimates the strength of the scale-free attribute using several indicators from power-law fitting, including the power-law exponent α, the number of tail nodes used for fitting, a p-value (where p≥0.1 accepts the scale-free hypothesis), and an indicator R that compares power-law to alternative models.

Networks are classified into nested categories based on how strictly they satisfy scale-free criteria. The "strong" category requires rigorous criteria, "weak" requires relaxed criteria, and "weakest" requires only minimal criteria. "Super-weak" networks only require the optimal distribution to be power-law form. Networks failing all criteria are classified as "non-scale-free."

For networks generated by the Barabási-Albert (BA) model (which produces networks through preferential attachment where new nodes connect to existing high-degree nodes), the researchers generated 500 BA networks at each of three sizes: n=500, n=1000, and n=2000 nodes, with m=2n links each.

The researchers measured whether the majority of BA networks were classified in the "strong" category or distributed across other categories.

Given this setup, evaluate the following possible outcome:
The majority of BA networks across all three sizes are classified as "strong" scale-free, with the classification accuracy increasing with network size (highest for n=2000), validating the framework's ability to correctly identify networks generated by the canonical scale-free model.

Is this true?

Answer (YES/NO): NO